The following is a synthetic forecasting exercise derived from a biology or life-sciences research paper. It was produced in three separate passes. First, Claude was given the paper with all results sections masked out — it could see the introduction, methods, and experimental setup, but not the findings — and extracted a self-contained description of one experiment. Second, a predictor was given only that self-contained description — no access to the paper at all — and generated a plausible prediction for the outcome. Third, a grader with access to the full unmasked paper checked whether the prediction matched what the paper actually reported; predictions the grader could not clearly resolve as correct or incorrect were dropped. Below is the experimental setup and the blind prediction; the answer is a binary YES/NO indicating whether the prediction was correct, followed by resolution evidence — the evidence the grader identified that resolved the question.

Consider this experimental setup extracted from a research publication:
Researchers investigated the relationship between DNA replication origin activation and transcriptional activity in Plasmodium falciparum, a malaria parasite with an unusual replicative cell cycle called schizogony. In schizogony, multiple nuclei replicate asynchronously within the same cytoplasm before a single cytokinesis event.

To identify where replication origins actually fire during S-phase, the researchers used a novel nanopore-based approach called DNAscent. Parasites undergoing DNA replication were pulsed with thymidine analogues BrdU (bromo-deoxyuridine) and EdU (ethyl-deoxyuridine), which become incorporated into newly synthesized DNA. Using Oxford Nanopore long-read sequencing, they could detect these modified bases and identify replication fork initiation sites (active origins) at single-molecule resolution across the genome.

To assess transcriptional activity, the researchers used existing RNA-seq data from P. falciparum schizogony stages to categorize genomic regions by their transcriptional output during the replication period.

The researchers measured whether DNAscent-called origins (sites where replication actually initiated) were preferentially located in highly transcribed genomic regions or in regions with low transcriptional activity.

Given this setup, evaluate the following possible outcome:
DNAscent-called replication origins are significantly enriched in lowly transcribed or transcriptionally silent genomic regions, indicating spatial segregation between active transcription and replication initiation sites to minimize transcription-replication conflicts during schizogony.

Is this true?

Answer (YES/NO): YES